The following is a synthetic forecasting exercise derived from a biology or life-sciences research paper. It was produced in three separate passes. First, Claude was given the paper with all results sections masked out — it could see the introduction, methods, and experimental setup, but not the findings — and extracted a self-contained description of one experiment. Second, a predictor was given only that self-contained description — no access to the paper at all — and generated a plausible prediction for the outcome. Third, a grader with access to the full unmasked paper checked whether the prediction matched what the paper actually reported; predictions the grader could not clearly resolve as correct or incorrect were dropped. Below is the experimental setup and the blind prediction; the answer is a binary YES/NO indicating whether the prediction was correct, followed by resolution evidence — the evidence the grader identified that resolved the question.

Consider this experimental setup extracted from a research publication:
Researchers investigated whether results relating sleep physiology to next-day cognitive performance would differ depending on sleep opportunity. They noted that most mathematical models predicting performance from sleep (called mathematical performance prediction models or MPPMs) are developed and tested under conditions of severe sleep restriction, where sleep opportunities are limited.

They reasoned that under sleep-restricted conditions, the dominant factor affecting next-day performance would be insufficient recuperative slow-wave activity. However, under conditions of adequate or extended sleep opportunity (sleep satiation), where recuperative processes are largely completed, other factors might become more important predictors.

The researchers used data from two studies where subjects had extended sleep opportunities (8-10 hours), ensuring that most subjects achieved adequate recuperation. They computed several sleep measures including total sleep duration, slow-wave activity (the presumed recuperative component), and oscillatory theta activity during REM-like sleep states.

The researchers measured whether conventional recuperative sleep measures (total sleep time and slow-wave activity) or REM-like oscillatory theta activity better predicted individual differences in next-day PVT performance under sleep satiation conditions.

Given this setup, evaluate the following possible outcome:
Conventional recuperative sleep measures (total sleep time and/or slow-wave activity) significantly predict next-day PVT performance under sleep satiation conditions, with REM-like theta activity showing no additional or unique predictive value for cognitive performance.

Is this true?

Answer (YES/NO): NO